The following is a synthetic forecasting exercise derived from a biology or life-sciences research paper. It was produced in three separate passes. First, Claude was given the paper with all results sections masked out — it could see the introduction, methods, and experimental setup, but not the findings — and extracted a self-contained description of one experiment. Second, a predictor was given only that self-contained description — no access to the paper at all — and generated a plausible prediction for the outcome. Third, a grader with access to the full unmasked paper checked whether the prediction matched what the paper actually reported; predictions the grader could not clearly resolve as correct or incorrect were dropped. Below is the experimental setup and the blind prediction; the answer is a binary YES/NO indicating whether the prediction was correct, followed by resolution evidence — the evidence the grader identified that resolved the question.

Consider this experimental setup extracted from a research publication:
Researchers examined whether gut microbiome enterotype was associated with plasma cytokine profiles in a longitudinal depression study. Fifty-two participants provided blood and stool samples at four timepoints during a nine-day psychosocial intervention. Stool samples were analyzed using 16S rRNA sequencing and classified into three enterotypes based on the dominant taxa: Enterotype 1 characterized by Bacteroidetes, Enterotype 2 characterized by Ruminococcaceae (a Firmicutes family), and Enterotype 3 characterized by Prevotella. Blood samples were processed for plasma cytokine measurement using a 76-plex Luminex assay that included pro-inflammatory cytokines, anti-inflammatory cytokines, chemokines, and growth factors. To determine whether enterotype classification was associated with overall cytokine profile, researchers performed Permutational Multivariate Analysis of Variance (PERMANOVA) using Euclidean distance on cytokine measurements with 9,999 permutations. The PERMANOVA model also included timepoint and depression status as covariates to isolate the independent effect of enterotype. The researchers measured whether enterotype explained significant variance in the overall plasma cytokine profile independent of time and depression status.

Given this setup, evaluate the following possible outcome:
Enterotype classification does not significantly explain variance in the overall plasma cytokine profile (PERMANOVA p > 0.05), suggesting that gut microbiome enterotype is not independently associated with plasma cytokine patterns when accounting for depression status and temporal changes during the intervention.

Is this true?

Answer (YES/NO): NO